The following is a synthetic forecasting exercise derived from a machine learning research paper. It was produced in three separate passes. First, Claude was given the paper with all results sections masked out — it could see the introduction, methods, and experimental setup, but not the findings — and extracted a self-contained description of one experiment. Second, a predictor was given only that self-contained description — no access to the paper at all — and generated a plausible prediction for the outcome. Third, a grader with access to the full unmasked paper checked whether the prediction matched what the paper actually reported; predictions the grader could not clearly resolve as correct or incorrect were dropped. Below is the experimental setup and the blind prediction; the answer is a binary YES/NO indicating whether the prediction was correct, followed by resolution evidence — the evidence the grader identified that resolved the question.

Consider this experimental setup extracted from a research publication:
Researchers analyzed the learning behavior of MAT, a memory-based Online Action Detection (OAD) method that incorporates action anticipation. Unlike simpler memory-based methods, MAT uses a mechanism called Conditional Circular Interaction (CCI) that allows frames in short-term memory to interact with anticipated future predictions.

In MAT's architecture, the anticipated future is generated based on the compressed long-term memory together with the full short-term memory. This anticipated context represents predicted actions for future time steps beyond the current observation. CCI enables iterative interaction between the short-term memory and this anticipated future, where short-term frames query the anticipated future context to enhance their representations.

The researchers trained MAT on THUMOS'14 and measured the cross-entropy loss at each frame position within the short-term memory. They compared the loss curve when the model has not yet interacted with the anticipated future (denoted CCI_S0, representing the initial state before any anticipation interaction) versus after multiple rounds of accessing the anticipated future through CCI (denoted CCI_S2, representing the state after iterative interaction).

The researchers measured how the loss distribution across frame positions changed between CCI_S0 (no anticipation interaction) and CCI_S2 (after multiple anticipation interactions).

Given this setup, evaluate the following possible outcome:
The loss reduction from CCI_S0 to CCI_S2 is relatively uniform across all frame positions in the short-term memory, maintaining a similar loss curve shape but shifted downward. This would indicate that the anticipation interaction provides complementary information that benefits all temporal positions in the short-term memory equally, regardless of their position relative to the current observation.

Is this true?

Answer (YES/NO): NO